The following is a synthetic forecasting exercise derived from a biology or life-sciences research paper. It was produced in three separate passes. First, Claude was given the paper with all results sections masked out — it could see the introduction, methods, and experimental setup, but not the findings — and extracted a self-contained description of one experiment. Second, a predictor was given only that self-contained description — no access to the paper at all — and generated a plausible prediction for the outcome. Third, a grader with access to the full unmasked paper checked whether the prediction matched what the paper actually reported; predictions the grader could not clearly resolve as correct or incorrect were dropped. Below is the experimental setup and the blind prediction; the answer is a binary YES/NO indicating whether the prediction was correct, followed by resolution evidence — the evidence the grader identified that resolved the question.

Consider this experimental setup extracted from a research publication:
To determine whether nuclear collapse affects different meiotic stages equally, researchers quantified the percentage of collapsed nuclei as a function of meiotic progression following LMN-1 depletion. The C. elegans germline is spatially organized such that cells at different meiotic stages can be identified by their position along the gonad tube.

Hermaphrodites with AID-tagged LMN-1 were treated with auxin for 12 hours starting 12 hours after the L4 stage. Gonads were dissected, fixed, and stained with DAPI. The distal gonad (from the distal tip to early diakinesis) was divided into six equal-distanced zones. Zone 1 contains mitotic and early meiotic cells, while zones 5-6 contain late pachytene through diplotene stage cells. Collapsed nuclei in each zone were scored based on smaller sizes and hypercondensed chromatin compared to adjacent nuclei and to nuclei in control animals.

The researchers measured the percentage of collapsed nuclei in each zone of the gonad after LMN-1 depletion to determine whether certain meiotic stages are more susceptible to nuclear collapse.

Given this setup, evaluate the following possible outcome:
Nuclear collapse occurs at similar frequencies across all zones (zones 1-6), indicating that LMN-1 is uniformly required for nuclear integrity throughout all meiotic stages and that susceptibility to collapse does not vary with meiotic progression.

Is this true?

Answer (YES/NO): NO